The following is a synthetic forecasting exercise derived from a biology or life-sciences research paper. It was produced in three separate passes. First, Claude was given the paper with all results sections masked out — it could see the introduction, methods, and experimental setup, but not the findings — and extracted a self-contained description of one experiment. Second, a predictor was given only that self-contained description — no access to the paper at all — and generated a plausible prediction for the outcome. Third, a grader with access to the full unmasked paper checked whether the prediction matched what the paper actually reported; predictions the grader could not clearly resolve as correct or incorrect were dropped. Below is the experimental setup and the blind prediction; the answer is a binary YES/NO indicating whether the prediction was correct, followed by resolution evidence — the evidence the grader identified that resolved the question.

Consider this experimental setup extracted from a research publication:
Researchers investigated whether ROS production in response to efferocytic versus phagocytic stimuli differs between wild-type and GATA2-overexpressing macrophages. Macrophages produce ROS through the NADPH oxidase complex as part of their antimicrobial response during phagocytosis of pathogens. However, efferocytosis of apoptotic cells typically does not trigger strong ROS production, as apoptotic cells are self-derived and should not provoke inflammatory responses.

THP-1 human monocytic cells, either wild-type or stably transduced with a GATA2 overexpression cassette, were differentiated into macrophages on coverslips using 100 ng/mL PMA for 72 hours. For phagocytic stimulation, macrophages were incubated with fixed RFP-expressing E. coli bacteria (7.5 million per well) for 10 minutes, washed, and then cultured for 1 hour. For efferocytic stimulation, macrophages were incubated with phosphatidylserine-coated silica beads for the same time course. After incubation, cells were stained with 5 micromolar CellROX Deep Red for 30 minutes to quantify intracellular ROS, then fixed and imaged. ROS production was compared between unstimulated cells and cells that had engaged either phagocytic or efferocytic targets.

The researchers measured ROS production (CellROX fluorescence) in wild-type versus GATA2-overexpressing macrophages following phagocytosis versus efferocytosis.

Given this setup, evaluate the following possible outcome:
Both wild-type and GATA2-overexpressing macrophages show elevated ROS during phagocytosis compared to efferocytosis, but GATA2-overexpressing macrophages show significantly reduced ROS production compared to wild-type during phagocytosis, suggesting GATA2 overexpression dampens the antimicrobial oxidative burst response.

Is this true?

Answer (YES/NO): NO